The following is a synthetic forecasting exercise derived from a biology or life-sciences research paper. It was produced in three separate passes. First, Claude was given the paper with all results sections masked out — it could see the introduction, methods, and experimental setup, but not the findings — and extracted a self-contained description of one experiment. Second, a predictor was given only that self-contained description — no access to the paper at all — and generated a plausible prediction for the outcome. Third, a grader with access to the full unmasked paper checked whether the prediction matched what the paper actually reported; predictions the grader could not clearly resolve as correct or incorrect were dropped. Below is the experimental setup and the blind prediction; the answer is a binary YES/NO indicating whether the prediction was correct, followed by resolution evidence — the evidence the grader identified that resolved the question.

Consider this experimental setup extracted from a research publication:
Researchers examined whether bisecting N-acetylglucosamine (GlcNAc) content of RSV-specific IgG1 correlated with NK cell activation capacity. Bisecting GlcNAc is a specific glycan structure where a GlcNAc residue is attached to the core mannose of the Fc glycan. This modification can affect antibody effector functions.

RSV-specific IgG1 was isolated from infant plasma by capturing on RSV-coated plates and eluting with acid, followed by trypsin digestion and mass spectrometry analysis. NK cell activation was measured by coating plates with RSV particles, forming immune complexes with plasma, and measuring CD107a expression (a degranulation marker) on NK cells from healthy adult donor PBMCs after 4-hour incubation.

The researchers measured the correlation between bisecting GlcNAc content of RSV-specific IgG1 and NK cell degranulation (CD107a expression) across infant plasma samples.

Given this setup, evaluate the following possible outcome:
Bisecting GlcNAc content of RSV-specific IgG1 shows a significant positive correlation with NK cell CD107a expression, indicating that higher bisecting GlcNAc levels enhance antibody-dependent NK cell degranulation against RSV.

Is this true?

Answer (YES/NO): NO